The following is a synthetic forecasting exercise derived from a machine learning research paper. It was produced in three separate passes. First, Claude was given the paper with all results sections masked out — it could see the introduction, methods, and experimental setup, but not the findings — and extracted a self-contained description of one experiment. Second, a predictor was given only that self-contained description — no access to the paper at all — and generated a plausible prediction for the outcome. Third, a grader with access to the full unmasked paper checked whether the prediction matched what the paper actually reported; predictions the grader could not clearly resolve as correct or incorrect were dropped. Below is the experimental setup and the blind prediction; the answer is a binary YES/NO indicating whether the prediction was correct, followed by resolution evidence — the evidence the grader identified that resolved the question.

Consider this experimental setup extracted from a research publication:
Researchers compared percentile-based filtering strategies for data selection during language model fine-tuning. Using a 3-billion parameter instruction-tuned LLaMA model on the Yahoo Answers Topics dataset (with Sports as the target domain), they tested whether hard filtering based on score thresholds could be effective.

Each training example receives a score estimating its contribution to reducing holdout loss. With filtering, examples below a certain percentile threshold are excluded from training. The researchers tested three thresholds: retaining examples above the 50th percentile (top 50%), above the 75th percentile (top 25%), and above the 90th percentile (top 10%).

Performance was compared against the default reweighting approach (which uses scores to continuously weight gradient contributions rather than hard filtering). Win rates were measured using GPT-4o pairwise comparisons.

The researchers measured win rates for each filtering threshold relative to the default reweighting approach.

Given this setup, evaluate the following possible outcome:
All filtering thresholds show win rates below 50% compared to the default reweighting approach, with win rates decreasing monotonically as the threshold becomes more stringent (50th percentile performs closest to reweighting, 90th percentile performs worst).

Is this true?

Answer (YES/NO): NO